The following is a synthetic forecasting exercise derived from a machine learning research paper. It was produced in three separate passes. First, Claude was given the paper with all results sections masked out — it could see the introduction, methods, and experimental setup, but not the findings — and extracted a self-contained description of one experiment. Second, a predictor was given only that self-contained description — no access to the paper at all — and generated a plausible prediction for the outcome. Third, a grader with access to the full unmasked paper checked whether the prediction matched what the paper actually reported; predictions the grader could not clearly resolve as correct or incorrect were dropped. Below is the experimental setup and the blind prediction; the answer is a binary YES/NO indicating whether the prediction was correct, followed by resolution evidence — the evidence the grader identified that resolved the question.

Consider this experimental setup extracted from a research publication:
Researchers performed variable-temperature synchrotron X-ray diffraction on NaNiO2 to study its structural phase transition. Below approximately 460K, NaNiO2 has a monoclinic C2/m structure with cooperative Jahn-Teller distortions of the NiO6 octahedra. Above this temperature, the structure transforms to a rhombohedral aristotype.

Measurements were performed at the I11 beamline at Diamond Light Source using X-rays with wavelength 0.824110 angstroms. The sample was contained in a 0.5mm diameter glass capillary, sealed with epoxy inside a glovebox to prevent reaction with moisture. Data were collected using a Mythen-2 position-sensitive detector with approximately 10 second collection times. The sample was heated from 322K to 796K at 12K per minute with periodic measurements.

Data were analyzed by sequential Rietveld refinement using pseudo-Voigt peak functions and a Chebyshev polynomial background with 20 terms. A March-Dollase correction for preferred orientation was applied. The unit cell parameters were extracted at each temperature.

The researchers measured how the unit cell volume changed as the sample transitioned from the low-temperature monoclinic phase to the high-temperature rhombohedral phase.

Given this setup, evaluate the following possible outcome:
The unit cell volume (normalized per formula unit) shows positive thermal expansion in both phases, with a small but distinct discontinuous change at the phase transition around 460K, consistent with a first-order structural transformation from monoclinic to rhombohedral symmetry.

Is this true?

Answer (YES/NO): YES